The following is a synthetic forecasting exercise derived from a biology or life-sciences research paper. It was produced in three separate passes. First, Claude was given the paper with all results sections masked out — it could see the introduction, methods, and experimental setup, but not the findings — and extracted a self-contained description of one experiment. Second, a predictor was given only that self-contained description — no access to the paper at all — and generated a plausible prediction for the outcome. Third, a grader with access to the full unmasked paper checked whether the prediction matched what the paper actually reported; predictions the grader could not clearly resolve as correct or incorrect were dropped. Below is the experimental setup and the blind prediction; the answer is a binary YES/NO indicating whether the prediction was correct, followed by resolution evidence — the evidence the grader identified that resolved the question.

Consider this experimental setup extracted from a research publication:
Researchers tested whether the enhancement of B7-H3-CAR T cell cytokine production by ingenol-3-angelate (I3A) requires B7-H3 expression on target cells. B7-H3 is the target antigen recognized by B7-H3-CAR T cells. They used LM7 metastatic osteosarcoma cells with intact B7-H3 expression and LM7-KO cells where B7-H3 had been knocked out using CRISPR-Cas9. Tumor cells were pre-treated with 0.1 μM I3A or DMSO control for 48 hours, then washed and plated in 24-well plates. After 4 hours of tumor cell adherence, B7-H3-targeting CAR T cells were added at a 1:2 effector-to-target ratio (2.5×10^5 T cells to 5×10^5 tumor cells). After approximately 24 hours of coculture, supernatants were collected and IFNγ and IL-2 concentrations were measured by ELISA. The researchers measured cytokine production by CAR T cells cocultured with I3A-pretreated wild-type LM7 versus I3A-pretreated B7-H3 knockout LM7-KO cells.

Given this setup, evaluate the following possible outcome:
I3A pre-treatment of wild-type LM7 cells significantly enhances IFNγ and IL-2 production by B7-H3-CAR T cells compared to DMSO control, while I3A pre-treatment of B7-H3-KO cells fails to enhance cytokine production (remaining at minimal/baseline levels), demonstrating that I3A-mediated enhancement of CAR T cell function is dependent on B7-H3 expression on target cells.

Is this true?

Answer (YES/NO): YES